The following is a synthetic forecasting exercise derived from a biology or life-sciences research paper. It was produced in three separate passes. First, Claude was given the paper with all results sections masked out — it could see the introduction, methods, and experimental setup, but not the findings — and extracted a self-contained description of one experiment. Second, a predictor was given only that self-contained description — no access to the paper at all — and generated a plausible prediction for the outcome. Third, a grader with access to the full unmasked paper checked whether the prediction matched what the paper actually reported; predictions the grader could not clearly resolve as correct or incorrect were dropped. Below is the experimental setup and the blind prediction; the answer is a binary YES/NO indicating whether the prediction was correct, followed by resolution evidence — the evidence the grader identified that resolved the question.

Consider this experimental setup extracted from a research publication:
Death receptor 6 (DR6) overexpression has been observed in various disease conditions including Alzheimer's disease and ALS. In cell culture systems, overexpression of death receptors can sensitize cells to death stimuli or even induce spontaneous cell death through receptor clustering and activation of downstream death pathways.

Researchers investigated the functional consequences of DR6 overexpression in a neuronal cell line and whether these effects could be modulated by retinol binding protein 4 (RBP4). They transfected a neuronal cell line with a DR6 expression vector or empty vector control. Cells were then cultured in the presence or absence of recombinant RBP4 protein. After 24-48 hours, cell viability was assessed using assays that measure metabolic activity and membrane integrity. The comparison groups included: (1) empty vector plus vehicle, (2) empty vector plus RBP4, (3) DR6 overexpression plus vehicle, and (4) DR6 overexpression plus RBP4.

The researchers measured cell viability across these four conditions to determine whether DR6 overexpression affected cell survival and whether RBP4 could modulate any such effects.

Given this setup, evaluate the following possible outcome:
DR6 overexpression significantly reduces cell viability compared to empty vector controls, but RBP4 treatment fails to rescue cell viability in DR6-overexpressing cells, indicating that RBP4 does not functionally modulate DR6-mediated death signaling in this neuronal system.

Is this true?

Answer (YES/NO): NO